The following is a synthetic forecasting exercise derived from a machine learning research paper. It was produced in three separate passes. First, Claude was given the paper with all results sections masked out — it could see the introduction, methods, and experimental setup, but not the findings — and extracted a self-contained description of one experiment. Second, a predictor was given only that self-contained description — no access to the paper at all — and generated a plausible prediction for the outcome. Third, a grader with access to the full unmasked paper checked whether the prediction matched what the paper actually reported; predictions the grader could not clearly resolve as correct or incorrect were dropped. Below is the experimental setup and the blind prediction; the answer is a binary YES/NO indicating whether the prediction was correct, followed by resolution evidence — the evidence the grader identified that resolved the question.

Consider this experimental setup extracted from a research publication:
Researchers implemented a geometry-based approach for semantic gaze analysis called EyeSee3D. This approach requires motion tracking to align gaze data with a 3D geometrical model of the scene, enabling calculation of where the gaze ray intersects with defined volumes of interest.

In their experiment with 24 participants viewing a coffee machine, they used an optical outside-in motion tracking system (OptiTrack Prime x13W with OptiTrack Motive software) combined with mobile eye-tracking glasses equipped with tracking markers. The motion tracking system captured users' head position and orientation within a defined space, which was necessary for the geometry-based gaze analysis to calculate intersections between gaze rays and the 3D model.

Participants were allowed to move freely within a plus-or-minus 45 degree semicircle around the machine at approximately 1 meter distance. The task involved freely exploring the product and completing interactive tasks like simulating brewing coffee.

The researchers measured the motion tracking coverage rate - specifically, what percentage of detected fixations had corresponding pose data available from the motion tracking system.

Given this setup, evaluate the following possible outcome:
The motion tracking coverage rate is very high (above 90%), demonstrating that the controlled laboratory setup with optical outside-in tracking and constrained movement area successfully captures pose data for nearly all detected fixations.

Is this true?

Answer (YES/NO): YES